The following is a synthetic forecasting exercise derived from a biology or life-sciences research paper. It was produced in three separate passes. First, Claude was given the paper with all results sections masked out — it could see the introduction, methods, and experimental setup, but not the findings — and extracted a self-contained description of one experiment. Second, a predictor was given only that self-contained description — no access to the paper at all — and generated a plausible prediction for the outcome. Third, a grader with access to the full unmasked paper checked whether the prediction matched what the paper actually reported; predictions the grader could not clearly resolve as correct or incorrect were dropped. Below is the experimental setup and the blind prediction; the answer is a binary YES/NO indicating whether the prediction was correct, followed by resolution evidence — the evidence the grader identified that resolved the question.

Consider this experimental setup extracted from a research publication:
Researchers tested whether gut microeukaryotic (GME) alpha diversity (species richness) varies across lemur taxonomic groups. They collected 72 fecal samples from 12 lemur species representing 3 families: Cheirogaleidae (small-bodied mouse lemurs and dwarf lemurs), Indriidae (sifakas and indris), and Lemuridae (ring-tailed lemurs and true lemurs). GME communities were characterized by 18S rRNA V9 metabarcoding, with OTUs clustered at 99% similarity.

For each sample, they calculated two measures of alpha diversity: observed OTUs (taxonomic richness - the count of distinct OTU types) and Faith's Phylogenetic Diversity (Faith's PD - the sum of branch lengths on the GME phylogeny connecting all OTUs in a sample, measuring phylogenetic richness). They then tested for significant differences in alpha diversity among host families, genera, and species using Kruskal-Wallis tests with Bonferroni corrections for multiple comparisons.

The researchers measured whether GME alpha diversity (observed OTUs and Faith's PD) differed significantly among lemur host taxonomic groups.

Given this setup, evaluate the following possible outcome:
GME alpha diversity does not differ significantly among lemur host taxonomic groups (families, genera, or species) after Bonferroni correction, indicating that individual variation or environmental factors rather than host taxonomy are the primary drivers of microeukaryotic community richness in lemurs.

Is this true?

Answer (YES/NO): NO